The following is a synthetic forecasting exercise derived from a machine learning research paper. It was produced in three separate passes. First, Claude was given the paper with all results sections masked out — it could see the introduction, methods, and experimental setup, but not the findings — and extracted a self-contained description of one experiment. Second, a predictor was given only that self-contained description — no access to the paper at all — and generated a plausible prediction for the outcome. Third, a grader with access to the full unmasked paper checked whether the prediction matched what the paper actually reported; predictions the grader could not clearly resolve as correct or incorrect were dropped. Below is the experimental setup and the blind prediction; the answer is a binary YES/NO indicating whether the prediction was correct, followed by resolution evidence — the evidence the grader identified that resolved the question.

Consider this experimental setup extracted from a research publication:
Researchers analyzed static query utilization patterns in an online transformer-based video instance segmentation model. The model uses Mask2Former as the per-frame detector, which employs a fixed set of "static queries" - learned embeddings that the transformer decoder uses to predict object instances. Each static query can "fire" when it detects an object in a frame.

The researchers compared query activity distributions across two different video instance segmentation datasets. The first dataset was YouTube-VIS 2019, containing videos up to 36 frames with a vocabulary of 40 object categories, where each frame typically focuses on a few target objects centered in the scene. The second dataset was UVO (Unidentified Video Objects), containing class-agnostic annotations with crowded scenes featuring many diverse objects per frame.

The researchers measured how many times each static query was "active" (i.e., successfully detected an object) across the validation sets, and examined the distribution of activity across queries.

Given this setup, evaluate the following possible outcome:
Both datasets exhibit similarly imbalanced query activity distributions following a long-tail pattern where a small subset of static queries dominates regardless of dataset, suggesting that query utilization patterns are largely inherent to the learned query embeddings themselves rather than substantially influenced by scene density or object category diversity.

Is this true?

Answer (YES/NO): NO